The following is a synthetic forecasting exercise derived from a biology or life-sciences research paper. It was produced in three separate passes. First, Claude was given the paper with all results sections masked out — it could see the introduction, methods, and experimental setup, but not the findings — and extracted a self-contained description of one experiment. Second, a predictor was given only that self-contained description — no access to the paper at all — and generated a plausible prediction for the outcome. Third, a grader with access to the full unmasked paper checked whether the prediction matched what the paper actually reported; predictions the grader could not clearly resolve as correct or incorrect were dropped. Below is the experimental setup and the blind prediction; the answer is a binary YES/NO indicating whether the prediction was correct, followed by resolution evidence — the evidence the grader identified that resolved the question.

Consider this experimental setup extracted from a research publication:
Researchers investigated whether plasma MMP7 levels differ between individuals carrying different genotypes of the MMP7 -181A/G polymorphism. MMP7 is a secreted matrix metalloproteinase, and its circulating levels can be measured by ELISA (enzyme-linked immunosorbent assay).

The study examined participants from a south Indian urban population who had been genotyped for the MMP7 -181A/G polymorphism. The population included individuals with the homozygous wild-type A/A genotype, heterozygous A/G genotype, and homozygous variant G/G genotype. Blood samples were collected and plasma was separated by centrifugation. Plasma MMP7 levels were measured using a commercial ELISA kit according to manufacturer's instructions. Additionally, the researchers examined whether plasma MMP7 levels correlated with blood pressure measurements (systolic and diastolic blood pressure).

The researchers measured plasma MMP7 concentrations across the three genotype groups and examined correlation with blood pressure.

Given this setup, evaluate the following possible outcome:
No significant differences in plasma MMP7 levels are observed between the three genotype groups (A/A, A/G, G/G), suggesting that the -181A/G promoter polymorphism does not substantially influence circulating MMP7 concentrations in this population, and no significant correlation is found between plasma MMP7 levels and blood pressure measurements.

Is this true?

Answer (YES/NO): NO